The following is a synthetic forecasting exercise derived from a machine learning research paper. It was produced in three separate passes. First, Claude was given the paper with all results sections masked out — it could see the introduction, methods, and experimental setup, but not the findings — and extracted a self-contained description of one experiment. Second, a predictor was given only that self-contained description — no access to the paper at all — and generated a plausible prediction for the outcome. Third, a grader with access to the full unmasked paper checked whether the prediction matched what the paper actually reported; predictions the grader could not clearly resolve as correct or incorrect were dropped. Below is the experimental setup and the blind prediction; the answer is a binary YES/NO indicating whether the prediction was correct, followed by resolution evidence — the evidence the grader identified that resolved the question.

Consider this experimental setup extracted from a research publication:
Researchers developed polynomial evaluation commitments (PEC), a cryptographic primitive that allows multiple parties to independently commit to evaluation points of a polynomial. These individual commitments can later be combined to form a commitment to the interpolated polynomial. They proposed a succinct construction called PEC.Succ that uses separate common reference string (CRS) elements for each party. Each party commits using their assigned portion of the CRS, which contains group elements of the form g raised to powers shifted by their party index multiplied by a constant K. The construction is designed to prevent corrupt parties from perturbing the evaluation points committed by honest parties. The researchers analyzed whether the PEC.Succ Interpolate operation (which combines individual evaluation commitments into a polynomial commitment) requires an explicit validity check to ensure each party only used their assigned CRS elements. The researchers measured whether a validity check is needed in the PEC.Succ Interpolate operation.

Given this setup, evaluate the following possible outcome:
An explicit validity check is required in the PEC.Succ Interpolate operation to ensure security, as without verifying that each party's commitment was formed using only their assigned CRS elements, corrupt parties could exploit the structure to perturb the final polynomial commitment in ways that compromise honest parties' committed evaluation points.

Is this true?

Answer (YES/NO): YES